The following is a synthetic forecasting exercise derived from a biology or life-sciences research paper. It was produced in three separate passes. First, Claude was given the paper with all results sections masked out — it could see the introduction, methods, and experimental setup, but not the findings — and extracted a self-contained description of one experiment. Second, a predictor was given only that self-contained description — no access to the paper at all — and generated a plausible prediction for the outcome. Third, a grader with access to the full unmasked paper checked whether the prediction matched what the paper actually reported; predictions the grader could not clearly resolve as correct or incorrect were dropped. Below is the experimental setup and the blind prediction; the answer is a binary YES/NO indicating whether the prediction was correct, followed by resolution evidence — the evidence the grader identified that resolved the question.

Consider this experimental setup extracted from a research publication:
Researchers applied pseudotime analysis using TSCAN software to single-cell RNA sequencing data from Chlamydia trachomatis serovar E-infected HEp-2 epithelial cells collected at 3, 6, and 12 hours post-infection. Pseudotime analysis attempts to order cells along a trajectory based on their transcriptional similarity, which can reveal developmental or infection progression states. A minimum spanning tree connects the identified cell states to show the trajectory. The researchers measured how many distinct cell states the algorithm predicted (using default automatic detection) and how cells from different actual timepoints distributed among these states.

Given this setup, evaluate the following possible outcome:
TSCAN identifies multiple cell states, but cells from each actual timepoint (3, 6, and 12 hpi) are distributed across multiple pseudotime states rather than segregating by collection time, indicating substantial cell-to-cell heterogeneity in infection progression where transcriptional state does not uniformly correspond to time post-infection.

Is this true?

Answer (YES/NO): YES